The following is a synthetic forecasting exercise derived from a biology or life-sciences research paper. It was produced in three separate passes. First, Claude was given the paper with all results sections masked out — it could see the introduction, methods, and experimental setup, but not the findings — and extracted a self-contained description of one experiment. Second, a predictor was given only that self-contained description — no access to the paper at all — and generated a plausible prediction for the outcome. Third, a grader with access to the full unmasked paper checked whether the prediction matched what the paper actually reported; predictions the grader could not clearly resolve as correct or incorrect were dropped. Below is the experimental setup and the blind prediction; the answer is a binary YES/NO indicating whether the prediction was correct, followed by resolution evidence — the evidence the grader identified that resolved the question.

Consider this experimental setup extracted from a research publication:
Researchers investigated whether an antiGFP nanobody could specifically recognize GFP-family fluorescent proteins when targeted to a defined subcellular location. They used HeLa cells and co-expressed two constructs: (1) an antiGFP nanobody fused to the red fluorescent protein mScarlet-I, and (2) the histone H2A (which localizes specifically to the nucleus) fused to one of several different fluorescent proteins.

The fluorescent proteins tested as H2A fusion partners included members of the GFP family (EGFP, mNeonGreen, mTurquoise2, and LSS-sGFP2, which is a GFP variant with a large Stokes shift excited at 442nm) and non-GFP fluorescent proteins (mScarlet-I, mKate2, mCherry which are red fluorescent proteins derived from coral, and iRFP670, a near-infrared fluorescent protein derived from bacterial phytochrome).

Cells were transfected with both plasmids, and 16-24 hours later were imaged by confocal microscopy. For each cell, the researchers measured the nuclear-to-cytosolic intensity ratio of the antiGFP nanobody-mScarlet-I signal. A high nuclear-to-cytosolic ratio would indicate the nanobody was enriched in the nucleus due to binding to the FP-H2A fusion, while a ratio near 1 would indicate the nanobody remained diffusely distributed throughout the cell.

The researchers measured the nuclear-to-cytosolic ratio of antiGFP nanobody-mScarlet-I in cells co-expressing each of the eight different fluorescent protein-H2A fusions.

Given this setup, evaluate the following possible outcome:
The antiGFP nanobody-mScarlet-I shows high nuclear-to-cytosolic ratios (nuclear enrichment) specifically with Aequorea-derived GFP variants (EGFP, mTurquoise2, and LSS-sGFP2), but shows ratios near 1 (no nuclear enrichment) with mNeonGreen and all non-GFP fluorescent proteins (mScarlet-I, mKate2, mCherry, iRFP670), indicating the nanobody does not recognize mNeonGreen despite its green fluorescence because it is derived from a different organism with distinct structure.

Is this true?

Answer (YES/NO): NO